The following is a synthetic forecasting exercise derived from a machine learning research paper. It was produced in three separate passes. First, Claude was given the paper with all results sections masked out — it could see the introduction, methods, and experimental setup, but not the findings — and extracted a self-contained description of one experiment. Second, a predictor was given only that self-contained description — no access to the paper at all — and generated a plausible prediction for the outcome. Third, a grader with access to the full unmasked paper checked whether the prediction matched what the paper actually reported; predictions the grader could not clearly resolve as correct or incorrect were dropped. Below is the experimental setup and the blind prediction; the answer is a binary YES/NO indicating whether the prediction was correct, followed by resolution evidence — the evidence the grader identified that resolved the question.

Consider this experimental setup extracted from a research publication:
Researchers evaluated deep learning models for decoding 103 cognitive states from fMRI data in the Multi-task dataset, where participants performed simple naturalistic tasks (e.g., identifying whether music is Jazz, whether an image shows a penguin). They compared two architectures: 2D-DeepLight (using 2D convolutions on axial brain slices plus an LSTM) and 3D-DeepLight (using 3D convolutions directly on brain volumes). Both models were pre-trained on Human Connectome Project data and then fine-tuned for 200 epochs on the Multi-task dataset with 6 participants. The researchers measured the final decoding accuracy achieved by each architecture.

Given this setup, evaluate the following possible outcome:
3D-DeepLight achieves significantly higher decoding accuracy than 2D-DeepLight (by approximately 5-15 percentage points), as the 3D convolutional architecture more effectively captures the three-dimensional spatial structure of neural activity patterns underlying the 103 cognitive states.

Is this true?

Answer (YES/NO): YES